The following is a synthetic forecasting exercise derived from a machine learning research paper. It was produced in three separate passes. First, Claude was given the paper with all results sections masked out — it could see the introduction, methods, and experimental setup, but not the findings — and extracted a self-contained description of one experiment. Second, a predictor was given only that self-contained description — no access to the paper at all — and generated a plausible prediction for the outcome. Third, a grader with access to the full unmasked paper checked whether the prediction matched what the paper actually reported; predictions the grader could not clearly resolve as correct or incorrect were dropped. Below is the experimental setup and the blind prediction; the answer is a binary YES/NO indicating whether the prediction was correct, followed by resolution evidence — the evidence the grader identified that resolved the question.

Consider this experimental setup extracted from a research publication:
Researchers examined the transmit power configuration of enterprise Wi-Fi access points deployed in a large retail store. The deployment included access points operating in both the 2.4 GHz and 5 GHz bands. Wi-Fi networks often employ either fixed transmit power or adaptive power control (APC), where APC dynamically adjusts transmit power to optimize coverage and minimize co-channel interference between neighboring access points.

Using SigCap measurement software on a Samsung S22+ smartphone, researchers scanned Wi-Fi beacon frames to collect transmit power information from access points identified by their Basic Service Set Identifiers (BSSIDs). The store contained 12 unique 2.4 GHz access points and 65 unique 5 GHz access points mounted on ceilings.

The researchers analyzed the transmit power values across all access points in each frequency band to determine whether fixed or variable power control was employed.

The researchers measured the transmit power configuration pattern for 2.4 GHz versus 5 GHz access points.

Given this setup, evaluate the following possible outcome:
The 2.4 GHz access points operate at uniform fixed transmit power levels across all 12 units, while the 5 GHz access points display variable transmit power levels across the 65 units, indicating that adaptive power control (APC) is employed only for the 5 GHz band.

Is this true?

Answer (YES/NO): YES